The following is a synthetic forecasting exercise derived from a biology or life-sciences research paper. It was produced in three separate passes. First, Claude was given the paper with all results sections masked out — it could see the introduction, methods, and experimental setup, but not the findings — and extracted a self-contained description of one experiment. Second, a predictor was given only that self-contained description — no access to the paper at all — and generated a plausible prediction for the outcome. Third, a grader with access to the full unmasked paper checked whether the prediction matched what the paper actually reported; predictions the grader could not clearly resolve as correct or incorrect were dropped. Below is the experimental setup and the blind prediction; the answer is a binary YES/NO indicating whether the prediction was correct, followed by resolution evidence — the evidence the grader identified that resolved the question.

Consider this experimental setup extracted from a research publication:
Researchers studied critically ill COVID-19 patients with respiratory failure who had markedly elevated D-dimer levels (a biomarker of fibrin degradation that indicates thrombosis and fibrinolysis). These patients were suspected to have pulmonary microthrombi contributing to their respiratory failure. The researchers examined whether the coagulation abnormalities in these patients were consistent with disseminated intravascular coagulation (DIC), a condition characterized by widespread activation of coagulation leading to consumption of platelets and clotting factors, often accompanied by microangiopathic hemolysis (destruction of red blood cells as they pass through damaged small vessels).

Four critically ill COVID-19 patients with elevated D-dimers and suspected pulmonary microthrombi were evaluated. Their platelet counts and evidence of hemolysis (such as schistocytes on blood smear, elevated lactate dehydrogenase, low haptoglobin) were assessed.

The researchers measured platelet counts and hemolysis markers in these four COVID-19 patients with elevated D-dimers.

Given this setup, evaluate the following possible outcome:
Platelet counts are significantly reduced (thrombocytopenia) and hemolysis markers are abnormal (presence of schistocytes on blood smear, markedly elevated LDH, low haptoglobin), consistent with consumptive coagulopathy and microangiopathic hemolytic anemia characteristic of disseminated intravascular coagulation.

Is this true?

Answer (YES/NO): NO